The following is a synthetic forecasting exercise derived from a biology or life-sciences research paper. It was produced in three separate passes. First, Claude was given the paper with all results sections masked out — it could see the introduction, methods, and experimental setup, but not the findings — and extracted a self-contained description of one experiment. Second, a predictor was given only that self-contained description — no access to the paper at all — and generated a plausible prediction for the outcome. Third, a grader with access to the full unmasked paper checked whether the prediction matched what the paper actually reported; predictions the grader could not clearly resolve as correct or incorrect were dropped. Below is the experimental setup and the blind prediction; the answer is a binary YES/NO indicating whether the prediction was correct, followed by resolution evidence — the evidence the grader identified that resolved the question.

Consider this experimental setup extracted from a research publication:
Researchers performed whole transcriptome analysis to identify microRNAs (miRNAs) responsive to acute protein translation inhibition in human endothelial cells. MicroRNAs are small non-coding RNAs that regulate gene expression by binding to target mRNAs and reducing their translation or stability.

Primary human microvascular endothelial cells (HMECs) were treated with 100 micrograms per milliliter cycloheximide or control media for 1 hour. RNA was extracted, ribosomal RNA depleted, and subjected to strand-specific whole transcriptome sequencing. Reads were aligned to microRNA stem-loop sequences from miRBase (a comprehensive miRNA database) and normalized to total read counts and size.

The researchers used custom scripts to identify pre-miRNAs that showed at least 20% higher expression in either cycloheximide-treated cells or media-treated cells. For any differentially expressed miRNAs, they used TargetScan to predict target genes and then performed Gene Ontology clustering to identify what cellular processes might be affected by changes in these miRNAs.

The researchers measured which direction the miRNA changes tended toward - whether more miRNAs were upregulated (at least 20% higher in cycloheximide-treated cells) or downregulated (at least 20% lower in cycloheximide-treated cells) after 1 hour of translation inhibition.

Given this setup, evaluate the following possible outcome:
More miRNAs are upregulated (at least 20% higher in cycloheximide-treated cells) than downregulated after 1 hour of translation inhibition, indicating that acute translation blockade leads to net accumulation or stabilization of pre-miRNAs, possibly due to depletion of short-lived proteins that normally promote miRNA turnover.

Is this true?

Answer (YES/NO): YES